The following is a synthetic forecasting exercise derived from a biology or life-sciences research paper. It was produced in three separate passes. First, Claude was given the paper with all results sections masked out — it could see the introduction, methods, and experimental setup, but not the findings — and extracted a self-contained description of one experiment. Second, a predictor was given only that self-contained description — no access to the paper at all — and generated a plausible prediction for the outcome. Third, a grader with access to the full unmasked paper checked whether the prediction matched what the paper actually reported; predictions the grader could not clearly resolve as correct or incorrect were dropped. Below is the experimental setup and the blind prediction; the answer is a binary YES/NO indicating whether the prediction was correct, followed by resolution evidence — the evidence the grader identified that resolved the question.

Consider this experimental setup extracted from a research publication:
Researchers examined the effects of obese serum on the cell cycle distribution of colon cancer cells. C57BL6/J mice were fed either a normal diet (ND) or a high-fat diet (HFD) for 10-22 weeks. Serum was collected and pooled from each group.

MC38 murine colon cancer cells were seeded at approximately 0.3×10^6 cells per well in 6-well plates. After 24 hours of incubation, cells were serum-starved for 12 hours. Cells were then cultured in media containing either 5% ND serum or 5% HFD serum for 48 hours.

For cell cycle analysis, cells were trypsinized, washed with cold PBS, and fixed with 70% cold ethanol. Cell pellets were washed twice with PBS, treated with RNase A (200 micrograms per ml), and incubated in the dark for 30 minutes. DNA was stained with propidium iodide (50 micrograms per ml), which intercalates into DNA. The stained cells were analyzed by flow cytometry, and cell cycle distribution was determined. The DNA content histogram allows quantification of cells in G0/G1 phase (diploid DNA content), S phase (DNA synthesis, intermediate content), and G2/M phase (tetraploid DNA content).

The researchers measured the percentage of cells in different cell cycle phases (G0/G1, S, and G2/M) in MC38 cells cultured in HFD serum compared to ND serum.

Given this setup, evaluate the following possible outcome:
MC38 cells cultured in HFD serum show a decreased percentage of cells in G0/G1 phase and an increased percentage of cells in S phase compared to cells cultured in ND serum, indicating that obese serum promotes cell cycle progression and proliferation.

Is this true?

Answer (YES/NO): NO